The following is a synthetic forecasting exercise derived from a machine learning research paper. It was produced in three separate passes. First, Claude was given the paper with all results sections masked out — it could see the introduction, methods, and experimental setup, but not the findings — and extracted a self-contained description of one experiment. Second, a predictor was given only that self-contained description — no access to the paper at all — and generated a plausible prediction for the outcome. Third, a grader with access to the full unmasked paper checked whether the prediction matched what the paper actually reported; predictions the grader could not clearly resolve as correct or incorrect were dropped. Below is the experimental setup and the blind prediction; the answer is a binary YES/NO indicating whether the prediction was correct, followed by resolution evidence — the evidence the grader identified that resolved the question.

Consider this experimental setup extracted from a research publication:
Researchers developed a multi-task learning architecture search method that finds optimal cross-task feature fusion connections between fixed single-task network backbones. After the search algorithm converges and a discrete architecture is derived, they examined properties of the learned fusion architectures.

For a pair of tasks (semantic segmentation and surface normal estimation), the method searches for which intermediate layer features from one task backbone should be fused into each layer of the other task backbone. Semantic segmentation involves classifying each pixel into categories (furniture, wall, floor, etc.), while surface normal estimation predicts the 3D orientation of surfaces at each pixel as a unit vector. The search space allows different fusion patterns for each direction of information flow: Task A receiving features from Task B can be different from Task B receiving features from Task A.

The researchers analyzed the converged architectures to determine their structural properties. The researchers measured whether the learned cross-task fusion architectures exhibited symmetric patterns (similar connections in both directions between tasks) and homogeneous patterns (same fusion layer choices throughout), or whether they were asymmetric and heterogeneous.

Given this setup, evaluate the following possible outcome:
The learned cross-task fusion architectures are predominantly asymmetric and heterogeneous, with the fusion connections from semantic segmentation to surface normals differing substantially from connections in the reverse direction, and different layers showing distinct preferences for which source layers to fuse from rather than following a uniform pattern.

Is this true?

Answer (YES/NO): YES